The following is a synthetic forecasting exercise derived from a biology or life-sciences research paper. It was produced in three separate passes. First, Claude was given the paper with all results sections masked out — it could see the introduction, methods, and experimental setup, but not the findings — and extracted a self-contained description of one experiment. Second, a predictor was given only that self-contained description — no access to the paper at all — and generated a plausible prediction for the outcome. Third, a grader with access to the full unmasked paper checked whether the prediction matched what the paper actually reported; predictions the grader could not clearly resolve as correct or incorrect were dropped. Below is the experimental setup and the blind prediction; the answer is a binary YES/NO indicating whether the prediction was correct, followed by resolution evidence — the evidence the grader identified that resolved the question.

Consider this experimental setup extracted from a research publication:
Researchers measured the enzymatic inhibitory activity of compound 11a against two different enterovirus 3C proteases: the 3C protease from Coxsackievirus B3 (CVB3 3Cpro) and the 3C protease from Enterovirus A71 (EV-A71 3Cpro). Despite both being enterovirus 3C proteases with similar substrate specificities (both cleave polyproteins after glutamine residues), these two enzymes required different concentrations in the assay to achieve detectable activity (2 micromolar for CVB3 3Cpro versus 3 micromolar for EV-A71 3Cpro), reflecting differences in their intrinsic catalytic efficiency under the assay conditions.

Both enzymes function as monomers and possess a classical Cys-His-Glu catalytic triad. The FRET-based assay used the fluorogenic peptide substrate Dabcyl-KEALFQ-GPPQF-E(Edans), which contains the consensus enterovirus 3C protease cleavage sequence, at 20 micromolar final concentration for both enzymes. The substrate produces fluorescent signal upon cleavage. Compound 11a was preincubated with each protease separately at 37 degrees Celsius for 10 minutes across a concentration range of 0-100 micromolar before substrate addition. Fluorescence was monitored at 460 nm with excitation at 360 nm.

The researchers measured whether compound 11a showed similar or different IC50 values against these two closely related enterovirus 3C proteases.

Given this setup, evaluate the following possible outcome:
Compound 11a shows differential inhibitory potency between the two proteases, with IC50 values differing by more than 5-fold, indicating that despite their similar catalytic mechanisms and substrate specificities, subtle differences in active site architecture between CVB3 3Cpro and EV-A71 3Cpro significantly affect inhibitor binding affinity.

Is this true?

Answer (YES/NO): YES